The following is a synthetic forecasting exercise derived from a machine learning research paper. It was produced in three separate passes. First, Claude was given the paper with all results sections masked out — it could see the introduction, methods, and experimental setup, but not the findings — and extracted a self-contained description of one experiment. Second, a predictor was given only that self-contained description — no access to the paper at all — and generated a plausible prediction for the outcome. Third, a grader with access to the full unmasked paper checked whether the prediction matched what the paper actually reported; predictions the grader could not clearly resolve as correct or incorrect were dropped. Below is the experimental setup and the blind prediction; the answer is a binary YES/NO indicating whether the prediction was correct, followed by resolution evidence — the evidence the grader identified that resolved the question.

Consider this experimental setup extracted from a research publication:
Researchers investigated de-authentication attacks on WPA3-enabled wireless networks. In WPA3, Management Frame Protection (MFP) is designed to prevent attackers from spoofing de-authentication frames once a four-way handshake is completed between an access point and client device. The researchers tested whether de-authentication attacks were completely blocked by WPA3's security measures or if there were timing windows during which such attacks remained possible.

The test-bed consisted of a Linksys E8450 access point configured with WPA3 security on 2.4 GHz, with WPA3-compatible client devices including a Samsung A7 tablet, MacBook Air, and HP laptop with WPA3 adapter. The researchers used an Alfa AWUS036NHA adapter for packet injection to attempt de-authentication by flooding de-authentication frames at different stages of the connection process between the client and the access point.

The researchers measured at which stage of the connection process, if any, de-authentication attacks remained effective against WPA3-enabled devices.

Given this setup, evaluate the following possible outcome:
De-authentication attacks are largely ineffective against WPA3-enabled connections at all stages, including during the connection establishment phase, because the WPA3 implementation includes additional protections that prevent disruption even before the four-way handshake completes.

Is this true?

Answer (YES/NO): NO